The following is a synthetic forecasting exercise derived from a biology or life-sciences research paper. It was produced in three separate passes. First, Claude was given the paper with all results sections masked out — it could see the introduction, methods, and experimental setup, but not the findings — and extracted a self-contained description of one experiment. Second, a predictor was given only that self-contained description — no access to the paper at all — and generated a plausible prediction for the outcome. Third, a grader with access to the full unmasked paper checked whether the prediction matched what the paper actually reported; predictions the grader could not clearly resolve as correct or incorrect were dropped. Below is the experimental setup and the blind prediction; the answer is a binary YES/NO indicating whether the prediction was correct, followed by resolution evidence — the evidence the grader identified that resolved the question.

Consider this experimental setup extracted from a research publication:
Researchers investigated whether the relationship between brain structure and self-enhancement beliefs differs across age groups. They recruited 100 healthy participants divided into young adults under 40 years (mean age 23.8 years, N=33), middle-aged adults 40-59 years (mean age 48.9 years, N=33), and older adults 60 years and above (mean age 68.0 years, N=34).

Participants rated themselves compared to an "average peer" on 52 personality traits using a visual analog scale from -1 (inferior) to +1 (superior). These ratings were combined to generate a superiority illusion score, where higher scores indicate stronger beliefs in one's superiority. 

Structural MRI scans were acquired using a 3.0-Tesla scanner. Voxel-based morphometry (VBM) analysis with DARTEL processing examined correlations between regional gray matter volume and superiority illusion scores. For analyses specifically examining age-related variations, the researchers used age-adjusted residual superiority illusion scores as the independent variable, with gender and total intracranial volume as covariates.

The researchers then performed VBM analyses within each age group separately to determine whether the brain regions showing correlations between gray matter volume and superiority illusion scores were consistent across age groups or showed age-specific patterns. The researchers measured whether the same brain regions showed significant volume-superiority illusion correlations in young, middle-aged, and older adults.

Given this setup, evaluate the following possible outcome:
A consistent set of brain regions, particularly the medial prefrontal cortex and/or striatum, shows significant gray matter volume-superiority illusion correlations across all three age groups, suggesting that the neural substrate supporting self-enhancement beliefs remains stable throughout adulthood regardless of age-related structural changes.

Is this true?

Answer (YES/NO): NO